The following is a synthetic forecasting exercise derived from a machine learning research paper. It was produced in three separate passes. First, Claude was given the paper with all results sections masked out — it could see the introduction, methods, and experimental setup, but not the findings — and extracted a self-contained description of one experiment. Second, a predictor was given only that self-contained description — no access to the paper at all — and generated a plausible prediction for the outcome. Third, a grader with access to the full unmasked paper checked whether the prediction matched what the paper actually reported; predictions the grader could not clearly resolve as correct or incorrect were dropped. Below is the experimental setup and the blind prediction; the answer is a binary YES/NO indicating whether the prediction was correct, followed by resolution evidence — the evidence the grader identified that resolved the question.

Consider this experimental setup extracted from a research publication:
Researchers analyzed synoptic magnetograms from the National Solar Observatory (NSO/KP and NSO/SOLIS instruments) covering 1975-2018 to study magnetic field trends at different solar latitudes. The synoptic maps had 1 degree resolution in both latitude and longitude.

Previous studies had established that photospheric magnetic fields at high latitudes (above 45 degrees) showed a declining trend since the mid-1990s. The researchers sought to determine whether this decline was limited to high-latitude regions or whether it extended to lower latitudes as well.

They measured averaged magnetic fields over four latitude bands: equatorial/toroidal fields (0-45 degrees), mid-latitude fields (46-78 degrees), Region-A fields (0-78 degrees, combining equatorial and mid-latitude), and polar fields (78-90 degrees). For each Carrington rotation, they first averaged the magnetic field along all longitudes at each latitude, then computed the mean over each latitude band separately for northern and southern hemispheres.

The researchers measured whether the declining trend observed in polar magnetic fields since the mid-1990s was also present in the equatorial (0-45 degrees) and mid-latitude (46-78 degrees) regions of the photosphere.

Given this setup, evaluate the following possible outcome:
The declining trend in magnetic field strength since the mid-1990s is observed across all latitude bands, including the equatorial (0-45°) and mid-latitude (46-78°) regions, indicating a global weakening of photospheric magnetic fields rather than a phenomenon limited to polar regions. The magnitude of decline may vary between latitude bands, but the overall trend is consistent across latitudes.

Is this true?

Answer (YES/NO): YES